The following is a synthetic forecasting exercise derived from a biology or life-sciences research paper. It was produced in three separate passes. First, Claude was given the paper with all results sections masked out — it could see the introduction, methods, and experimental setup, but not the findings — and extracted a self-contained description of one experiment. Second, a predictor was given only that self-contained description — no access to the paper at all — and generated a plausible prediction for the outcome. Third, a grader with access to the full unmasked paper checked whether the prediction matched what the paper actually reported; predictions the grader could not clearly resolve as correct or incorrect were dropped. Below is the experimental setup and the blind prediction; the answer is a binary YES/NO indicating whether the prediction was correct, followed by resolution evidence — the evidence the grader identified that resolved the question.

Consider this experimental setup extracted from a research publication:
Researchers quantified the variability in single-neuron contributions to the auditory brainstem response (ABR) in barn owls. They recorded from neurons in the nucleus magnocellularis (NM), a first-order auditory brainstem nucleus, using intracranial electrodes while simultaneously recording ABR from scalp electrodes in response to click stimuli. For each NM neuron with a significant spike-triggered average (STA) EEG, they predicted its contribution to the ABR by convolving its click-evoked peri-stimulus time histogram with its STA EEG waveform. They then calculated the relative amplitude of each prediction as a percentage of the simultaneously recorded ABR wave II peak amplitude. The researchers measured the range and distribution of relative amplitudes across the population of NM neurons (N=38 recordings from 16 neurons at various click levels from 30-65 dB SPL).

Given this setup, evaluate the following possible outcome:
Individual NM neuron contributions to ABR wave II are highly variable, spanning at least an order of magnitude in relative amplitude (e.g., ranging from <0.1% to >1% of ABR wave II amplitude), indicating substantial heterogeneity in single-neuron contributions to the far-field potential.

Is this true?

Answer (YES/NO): YES